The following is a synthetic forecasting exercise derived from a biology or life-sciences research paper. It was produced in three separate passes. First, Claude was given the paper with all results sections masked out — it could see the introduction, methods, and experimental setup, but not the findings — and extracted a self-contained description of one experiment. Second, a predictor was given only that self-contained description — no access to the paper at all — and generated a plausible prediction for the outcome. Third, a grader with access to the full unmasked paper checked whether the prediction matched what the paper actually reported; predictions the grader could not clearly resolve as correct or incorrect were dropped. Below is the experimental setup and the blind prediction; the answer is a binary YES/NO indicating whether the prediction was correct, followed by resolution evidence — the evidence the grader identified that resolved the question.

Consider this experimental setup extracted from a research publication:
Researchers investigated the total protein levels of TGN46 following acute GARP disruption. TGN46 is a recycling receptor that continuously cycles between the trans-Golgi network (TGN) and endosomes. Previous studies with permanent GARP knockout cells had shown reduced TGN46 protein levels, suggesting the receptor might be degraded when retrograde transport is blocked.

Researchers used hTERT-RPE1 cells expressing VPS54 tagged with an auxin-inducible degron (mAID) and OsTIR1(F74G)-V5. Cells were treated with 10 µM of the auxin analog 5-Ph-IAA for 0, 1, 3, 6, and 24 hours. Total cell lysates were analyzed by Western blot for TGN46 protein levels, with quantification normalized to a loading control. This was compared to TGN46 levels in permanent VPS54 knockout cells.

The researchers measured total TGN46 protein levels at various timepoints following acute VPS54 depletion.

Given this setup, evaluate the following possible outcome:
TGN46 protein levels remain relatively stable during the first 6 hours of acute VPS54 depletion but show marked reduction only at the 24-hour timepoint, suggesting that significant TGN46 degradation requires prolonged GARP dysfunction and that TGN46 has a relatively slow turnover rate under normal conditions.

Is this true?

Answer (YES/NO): NO